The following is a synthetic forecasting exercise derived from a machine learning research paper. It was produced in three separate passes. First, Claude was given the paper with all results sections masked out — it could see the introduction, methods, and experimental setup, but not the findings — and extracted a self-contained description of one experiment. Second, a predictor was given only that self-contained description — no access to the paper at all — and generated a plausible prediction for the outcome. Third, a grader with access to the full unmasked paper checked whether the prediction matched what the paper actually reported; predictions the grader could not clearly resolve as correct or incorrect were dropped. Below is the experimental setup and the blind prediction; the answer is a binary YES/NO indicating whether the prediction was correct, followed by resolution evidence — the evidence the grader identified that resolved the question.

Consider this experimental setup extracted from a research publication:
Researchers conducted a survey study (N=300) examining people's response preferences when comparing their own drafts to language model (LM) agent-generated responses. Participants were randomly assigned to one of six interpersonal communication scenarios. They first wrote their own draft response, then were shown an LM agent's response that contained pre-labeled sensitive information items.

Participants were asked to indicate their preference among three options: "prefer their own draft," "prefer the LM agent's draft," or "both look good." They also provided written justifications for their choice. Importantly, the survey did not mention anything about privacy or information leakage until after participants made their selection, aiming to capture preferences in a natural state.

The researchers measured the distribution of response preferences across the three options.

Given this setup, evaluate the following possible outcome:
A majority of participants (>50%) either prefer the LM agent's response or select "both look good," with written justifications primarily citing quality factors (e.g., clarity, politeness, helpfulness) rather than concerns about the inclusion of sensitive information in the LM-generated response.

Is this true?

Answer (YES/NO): NO